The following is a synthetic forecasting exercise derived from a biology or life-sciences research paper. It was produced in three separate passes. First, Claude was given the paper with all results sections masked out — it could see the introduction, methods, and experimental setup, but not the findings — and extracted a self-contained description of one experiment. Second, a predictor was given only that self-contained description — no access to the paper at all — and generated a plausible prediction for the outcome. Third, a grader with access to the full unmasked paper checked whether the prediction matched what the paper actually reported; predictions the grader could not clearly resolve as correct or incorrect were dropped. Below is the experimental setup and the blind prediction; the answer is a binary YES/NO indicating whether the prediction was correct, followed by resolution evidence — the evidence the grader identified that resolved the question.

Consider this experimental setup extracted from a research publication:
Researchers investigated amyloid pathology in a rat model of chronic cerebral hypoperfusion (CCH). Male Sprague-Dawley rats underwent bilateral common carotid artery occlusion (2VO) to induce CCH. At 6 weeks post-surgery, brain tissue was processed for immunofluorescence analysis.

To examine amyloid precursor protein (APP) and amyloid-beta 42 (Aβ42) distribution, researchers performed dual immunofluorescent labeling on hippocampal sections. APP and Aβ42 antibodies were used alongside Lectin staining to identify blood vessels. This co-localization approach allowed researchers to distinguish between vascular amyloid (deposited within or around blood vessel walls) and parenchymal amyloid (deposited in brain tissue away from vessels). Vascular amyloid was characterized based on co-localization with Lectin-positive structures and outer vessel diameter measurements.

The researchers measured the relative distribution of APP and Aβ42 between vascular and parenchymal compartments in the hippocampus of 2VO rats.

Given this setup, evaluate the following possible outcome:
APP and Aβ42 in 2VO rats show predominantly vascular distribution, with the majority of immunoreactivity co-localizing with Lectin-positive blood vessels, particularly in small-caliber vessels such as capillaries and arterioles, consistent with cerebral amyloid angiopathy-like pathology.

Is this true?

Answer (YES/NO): YES